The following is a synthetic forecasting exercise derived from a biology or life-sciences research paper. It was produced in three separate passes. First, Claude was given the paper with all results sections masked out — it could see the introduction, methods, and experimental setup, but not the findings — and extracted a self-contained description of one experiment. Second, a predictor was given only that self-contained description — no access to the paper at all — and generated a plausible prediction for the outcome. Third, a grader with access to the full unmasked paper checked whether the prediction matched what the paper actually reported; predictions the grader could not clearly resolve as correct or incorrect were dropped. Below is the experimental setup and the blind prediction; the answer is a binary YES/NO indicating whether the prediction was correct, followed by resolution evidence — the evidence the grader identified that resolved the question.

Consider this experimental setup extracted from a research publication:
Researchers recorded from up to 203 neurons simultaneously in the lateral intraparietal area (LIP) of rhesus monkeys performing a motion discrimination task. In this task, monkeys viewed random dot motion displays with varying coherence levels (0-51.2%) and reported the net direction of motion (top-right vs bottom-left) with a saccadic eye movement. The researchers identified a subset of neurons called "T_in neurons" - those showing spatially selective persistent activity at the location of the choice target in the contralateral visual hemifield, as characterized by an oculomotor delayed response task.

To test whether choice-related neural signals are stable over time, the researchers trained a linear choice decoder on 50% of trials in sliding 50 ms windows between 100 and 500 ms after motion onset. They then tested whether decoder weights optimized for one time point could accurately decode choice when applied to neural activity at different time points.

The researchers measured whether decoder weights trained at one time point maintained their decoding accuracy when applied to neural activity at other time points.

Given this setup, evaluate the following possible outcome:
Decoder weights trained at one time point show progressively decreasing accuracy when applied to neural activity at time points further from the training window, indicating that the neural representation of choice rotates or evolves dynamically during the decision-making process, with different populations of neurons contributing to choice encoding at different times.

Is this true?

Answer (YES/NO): NO